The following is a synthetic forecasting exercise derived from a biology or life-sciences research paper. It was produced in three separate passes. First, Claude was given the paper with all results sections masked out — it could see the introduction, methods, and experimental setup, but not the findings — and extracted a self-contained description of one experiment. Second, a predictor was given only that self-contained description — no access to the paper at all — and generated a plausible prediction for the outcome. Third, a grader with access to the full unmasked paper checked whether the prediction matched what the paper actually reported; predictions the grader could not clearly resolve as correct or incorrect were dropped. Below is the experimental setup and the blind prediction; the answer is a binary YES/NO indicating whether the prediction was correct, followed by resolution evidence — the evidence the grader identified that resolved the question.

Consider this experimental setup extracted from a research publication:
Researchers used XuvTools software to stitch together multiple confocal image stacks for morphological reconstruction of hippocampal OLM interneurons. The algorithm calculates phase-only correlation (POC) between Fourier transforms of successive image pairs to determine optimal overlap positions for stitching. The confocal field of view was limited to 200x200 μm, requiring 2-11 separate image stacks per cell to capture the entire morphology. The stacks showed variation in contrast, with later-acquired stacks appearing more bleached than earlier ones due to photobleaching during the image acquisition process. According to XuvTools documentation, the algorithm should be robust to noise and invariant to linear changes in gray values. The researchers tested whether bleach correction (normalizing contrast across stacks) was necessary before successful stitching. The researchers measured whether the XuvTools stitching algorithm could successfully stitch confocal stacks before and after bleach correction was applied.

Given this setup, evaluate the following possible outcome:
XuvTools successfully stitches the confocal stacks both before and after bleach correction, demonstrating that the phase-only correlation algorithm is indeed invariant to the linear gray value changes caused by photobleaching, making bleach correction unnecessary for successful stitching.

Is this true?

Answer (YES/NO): NO